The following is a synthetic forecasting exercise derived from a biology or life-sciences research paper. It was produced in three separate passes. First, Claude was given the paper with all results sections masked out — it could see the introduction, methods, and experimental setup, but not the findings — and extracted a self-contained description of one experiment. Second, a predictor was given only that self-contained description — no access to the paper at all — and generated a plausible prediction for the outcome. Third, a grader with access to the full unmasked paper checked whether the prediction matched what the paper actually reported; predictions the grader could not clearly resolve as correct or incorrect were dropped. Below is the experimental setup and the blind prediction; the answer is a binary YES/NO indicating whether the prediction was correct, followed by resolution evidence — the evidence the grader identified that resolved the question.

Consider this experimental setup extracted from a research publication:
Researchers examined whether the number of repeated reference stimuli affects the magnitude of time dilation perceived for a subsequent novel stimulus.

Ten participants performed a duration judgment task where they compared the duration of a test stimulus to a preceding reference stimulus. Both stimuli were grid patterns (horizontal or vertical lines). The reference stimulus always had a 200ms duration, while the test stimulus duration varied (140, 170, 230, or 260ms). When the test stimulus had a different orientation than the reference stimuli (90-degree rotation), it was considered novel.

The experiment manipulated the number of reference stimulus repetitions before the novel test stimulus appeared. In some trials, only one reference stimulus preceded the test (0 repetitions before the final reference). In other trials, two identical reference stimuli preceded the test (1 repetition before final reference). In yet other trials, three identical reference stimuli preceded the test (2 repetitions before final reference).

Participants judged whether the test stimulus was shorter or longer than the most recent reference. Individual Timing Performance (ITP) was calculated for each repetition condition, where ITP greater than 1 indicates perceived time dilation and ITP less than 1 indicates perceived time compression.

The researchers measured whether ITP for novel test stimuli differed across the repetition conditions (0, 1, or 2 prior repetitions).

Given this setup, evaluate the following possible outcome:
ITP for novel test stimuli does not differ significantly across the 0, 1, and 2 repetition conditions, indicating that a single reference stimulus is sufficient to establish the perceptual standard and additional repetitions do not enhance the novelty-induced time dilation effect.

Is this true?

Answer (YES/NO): NO